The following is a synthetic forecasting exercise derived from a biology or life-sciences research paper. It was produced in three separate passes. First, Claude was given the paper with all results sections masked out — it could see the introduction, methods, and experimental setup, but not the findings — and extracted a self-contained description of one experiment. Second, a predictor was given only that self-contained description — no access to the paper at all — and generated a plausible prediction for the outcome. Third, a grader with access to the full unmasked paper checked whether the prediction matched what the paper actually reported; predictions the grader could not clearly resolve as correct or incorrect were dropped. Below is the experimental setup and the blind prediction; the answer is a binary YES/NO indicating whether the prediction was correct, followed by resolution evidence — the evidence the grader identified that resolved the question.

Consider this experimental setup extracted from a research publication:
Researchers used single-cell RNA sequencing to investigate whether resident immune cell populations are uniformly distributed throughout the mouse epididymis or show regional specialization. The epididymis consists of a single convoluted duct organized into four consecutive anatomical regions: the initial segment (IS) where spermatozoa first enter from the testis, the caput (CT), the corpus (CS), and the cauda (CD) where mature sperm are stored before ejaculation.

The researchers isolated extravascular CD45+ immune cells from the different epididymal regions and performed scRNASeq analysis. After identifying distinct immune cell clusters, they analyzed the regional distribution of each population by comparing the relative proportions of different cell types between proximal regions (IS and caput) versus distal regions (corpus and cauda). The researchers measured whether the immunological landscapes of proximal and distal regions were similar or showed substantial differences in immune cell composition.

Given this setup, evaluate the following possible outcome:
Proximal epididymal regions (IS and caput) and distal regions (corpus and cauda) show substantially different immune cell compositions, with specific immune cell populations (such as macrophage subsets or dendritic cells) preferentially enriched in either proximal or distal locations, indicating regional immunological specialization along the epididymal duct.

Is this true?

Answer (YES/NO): YES